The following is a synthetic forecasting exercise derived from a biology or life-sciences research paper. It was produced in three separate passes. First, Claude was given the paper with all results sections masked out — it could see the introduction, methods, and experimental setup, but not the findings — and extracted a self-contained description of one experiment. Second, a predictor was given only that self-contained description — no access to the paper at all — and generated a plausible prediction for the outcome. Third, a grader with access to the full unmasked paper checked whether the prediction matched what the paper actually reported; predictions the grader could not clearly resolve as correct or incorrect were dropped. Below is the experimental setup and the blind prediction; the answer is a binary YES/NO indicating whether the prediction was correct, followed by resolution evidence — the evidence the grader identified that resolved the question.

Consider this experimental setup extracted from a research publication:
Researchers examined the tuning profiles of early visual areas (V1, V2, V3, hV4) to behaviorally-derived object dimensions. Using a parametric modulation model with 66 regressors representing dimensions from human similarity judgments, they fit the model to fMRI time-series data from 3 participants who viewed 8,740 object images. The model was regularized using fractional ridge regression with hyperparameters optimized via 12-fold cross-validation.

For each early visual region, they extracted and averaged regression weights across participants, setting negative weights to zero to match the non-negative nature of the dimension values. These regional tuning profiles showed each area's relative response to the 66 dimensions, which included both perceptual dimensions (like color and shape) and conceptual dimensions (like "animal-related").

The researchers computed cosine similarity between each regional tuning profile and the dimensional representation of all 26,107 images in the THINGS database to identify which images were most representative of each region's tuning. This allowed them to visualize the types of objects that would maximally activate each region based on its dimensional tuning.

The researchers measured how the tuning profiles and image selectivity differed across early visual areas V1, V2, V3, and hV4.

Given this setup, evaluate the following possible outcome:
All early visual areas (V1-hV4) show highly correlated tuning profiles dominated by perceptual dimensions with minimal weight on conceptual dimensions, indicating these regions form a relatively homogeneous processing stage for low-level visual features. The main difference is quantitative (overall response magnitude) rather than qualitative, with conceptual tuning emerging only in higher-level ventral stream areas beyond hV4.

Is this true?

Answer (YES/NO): NO